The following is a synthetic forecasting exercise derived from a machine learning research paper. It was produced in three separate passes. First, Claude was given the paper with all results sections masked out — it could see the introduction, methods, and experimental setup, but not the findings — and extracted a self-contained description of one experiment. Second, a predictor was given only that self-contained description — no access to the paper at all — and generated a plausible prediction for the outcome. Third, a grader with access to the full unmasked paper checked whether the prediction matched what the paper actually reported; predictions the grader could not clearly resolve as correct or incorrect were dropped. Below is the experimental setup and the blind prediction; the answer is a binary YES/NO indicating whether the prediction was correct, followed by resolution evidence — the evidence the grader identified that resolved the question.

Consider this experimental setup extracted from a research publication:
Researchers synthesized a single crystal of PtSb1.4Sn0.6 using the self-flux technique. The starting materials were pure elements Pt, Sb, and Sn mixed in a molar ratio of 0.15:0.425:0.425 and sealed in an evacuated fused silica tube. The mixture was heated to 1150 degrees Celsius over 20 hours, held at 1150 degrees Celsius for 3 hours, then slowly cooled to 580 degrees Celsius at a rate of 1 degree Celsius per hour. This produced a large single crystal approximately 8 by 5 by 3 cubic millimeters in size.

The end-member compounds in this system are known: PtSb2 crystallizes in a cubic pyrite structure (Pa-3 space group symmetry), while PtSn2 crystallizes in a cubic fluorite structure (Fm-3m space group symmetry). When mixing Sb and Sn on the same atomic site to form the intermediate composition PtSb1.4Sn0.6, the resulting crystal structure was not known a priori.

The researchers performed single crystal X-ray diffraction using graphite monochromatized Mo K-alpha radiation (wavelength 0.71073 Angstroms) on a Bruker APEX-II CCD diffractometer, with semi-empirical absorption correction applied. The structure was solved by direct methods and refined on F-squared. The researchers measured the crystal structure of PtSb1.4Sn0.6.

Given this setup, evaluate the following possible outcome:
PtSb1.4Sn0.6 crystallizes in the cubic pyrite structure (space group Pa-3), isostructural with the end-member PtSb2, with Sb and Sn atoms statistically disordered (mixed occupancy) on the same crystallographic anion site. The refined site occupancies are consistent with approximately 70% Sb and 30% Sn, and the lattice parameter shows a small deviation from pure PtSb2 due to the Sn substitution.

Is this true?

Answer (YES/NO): NO